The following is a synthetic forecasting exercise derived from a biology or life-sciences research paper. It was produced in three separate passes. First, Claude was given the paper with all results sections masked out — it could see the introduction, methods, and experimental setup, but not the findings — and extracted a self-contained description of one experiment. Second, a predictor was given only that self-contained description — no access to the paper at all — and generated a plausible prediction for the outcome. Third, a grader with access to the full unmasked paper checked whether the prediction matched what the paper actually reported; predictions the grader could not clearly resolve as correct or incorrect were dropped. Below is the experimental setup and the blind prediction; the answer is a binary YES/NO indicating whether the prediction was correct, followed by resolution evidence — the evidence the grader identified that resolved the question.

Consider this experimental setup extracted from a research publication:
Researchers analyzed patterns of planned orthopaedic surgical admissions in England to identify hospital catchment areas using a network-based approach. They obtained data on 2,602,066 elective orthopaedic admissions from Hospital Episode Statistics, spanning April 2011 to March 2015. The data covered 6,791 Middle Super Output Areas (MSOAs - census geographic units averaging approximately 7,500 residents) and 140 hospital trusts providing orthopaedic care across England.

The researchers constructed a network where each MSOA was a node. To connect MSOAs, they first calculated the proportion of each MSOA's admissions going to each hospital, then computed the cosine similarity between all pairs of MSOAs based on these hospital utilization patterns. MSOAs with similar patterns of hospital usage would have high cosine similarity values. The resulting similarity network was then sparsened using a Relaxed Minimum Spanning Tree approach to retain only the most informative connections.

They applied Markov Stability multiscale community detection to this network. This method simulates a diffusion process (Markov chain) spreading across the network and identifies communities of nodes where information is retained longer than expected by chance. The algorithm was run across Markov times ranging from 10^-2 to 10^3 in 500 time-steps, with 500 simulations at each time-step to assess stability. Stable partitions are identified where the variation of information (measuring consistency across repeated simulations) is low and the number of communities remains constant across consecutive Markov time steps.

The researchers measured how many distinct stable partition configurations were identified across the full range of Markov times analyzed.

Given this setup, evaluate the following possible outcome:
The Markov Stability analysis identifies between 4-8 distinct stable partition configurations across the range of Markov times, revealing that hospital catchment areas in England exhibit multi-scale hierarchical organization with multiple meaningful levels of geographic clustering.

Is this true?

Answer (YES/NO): YES